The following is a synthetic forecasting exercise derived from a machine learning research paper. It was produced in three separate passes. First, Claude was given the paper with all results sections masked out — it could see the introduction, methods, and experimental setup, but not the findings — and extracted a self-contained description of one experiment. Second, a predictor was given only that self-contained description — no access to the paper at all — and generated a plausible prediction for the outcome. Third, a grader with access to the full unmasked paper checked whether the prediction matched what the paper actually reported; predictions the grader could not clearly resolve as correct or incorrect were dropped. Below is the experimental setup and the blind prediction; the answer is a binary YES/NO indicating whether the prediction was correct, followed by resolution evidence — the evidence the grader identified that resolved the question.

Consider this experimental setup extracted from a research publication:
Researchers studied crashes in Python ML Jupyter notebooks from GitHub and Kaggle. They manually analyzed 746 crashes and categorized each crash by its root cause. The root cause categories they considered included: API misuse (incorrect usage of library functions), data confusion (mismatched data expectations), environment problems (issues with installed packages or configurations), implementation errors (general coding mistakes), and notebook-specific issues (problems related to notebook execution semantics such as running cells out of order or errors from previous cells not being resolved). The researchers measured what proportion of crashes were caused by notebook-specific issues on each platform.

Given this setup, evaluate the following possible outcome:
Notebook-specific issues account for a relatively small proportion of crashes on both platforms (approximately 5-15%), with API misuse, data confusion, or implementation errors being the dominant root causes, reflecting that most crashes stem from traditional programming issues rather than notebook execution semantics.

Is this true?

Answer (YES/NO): NO